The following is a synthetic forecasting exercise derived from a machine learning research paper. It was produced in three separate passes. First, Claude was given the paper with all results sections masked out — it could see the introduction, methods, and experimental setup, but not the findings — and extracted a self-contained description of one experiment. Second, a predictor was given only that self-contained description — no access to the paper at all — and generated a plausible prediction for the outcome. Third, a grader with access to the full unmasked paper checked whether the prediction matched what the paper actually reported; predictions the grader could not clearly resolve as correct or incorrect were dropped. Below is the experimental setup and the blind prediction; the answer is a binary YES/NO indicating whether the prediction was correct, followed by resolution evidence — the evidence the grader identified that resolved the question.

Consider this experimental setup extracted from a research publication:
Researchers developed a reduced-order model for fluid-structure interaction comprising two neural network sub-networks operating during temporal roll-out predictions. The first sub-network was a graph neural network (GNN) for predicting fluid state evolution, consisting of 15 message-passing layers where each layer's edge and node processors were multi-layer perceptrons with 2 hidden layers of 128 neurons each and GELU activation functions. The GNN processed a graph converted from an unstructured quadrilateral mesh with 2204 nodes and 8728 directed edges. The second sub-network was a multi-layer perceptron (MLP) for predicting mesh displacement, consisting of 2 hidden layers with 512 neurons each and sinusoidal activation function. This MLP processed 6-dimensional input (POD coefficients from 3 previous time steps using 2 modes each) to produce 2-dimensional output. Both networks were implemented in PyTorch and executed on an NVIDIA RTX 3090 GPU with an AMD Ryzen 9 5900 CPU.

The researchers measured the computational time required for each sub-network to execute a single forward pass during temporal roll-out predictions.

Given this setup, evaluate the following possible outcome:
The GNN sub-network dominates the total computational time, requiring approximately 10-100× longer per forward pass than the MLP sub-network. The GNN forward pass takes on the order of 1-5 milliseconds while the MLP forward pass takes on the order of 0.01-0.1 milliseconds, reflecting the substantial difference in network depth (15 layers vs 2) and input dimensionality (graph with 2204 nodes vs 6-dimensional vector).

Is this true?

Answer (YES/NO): NO